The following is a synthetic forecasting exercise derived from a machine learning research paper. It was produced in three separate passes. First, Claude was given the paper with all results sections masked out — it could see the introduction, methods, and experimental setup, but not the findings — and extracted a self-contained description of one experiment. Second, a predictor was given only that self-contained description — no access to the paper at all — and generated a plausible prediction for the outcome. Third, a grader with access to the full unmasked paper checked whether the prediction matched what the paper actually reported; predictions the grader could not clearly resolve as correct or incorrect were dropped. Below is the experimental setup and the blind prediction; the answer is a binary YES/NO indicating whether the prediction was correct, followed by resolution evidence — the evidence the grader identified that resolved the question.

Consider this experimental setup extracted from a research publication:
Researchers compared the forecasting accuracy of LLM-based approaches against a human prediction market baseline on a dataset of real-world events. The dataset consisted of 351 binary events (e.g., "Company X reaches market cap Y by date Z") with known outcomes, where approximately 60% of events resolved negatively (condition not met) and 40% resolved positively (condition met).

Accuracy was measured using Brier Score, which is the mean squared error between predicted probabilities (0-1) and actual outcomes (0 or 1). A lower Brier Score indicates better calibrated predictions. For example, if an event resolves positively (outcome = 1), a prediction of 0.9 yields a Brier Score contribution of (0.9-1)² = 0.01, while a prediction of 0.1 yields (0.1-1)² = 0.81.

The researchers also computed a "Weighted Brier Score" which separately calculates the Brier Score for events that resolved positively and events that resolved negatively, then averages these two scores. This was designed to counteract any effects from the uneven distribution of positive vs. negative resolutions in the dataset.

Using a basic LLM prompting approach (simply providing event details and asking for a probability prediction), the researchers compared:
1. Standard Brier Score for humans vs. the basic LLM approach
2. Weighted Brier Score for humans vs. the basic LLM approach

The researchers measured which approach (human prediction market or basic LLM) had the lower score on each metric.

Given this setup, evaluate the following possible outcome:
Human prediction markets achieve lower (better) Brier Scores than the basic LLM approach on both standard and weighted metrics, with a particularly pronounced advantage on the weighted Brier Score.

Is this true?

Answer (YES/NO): NO